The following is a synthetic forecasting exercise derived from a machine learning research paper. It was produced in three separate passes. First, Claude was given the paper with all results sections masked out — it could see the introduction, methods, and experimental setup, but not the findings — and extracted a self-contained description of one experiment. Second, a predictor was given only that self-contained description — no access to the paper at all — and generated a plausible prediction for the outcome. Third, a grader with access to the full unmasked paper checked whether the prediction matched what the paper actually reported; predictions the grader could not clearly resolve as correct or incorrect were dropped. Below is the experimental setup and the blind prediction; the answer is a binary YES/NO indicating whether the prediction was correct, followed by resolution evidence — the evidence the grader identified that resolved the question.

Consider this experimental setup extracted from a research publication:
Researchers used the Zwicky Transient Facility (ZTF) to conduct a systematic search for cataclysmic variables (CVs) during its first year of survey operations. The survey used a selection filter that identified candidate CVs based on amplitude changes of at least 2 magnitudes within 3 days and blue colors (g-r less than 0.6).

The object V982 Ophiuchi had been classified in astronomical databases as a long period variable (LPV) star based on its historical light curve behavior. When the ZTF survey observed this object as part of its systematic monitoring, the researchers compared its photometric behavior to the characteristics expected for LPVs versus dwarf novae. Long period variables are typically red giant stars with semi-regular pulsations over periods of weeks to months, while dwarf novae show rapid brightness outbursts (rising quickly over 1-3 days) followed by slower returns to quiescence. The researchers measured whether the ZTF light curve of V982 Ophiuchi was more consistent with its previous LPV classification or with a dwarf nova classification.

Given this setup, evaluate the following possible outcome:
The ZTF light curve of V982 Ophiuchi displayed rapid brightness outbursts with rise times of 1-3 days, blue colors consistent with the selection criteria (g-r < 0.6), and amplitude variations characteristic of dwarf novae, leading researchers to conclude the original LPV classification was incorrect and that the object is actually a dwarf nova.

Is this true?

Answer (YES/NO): YES